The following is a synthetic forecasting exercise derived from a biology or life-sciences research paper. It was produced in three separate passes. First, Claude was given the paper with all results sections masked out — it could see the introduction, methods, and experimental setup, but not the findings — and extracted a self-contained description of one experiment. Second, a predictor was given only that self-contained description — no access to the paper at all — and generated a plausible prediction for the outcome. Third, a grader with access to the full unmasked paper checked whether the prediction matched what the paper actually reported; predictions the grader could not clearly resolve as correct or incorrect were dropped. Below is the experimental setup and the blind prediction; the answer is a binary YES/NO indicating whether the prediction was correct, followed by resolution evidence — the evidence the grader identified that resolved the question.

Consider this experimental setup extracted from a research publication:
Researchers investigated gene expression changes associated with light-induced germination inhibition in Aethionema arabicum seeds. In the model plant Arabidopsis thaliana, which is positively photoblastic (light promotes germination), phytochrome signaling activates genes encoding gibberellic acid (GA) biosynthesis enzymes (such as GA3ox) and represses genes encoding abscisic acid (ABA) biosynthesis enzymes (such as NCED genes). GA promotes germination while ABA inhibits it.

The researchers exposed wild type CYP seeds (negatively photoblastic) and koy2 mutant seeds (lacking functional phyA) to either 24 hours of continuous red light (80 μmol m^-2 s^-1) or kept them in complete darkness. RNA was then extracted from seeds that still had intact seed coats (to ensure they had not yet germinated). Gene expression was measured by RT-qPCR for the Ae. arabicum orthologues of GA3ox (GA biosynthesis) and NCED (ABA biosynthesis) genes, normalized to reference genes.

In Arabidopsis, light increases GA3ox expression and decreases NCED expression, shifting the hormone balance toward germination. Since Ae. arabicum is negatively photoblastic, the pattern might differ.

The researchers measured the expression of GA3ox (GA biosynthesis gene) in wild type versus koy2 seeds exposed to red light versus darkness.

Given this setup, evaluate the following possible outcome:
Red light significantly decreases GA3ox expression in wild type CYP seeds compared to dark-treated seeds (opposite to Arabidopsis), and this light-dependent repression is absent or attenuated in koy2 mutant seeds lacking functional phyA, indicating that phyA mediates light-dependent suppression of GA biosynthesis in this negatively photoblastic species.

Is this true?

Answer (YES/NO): YES